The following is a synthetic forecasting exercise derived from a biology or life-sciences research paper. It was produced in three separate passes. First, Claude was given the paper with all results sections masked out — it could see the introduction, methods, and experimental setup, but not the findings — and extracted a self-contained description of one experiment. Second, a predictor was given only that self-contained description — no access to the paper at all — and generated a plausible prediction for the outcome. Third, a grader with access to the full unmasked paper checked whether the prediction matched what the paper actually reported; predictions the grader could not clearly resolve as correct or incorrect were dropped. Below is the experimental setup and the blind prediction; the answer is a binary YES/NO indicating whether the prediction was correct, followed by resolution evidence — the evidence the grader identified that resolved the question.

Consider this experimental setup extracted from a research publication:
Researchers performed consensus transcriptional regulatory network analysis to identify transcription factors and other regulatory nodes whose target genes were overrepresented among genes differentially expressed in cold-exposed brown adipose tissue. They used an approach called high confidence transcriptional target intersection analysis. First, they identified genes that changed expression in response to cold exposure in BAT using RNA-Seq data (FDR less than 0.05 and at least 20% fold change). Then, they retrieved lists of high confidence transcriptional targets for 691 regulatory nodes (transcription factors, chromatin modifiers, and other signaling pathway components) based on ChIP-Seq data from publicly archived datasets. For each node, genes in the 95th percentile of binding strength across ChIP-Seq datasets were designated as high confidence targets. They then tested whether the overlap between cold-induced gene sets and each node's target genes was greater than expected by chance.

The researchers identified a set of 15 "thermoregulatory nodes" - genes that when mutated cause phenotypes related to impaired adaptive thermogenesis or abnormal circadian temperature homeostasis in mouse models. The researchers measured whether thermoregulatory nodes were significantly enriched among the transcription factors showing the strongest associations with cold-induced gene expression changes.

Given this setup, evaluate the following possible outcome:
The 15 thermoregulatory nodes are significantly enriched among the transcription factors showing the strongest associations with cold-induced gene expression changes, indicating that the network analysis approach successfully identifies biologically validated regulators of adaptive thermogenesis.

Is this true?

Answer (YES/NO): YES